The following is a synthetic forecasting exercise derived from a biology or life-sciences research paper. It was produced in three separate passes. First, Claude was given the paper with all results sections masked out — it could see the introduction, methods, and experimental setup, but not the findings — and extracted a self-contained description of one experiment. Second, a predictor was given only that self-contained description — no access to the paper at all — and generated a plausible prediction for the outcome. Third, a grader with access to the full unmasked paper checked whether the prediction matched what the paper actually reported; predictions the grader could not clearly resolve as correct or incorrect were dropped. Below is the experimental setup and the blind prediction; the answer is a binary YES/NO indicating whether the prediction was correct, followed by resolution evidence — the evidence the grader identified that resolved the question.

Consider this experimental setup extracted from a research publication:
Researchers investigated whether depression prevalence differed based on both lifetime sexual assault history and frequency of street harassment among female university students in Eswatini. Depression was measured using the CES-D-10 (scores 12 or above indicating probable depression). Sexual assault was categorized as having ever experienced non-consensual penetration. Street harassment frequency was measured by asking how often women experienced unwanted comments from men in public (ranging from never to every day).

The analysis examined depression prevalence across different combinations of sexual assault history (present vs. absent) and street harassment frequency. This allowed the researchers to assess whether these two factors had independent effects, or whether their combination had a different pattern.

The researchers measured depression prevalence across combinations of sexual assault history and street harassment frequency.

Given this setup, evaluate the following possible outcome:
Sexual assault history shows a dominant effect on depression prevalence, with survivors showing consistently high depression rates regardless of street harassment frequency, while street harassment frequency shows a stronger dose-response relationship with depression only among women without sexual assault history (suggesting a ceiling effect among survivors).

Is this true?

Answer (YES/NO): NO